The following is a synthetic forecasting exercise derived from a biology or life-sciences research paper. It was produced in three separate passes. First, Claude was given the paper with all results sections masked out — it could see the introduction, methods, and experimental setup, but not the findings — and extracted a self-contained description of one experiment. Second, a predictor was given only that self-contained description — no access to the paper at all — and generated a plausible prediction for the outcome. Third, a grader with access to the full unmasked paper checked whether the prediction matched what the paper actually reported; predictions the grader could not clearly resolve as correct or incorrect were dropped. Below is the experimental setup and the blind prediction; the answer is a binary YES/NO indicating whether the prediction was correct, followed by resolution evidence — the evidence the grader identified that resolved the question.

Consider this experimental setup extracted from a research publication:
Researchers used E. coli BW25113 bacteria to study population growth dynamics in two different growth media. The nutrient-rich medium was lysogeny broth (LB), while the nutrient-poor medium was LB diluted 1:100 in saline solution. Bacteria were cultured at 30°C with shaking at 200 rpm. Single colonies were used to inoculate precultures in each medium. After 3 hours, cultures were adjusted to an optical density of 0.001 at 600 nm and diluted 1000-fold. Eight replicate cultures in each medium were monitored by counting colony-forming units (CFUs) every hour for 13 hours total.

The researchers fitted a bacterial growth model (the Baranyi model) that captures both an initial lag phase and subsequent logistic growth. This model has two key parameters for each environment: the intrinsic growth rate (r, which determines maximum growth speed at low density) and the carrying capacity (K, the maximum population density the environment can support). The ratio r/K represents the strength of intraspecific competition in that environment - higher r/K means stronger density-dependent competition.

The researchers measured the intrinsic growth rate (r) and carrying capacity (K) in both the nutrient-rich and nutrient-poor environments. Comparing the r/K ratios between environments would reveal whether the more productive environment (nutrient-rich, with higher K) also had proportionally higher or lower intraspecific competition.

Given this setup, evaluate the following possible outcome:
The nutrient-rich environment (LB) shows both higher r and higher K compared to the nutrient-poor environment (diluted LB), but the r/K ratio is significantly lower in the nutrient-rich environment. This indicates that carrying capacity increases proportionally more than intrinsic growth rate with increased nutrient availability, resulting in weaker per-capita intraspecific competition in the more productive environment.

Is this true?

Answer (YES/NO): YES